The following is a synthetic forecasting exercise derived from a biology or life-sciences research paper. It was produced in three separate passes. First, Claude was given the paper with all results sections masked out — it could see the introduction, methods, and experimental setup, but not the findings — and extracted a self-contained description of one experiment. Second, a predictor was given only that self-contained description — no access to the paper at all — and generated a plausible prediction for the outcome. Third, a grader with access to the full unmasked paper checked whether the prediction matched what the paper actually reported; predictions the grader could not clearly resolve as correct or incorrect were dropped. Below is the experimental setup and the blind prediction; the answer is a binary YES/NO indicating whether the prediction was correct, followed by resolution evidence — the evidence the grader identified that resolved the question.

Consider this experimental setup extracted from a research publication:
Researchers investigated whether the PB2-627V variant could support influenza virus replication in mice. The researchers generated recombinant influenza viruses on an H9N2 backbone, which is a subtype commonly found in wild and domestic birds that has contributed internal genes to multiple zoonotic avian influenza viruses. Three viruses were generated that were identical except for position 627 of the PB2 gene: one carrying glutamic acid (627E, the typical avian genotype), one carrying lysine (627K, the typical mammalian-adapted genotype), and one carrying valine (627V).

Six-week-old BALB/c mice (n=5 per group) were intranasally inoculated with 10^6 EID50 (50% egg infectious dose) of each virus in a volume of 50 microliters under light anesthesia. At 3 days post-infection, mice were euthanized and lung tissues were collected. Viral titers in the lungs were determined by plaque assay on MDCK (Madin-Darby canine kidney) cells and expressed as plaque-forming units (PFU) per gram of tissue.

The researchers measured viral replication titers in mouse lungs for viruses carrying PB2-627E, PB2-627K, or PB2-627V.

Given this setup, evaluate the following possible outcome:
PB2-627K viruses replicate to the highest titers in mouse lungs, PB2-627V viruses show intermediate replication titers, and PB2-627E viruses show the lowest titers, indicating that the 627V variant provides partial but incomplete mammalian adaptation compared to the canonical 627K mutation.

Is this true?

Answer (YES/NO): NO